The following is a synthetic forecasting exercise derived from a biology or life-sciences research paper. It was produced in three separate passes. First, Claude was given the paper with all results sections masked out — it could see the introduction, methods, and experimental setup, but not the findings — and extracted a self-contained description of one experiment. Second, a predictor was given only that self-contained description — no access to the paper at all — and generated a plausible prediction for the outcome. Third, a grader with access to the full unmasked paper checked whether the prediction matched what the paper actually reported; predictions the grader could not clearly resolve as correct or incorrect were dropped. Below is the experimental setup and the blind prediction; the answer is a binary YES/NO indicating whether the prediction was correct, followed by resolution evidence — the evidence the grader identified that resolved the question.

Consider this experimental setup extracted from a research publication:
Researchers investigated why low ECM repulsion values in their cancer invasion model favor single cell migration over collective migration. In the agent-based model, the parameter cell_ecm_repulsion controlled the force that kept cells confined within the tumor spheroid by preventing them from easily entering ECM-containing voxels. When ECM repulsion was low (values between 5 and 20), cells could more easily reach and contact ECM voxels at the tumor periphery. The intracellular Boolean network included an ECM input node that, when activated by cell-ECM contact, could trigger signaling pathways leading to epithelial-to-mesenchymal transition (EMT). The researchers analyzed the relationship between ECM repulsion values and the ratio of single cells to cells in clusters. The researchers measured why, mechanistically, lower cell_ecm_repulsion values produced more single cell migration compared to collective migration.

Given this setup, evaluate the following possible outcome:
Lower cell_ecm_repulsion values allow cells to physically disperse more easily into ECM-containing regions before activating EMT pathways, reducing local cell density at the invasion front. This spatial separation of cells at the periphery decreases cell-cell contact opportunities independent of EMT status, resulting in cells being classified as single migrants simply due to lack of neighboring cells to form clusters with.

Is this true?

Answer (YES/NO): NO